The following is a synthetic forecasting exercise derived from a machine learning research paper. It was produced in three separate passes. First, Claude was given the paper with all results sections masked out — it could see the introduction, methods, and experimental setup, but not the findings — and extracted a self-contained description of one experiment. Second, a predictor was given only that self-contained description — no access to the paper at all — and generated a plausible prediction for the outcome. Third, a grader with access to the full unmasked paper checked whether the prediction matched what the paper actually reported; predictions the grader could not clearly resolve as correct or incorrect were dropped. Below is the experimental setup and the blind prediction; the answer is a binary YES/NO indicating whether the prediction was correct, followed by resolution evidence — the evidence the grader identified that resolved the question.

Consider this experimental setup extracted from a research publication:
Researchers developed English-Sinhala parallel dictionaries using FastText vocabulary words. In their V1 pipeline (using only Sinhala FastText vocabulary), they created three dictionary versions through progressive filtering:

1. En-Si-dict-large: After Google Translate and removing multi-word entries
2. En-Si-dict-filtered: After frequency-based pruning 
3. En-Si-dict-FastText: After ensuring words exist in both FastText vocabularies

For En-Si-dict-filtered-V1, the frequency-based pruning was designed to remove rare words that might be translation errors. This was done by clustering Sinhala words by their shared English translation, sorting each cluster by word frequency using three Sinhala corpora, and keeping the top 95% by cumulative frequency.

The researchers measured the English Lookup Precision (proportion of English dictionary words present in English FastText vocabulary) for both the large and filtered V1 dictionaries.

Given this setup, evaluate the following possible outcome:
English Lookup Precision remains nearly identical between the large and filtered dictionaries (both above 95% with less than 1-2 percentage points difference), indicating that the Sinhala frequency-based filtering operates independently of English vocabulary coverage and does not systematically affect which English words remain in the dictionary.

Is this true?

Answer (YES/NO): NO